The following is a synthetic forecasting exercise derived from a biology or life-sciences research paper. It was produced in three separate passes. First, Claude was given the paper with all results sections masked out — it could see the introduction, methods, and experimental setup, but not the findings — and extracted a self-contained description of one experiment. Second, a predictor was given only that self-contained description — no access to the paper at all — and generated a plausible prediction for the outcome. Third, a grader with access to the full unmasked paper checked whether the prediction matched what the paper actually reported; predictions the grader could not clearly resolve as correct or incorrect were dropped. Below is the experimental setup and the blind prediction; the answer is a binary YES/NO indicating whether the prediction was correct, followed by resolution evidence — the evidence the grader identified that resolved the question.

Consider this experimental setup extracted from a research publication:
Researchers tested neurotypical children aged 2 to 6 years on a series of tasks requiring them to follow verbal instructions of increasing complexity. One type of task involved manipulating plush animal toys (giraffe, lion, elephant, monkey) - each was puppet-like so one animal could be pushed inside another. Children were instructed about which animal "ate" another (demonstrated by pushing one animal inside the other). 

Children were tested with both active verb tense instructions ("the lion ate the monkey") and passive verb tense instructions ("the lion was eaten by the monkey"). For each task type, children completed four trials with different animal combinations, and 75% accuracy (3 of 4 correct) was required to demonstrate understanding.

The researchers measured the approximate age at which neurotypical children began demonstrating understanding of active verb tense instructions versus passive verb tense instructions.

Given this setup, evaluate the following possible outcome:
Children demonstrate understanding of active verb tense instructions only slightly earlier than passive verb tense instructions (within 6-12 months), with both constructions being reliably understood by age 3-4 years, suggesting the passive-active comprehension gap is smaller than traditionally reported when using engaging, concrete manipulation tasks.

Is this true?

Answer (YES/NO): NO